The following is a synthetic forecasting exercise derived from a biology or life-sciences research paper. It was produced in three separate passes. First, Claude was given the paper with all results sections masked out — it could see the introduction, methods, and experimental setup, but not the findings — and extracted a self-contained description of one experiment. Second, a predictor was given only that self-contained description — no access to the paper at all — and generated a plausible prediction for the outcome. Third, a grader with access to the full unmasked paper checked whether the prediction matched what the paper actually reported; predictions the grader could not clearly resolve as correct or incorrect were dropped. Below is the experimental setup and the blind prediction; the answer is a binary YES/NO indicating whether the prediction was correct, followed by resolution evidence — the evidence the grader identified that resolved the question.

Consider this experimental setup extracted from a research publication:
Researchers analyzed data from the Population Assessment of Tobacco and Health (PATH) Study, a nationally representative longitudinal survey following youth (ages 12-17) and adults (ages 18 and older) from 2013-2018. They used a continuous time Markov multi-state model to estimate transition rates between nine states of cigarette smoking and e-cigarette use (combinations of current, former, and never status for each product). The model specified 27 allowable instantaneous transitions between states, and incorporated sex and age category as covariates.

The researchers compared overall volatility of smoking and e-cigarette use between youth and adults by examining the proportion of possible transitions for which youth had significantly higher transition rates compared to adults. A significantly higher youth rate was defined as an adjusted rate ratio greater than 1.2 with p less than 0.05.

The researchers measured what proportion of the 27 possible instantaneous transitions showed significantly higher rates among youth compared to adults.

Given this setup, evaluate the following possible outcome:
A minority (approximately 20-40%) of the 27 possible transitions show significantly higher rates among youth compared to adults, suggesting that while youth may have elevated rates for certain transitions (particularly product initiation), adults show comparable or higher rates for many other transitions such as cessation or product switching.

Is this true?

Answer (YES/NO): NO